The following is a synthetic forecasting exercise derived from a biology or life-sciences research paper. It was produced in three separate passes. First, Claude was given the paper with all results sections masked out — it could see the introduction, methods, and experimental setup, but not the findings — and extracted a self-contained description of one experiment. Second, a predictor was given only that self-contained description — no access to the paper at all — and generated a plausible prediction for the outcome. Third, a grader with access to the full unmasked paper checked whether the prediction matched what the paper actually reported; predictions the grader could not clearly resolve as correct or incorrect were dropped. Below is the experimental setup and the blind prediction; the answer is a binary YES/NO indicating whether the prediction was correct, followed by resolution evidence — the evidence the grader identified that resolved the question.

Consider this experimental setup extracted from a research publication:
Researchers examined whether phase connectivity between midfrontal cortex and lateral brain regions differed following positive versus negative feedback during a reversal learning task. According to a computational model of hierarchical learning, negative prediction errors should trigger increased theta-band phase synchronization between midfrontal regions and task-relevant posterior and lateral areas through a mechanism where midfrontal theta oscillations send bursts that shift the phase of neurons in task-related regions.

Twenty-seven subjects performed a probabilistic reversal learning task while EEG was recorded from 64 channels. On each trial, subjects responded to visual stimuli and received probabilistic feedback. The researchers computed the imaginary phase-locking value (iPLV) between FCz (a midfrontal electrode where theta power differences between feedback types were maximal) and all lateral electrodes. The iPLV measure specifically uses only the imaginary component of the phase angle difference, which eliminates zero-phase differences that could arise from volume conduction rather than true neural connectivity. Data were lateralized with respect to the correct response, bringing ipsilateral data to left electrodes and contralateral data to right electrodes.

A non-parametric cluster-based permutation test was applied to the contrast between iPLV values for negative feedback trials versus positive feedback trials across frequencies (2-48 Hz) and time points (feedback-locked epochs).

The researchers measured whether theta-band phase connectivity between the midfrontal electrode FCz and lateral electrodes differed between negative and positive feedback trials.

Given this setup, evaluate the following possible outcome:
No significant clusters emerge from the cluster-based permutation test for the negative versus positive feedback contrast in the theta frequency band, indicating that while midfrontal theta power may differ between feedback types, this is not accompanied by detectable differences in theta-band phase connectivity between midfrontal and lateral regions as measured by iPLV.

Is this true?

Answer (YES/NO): NO